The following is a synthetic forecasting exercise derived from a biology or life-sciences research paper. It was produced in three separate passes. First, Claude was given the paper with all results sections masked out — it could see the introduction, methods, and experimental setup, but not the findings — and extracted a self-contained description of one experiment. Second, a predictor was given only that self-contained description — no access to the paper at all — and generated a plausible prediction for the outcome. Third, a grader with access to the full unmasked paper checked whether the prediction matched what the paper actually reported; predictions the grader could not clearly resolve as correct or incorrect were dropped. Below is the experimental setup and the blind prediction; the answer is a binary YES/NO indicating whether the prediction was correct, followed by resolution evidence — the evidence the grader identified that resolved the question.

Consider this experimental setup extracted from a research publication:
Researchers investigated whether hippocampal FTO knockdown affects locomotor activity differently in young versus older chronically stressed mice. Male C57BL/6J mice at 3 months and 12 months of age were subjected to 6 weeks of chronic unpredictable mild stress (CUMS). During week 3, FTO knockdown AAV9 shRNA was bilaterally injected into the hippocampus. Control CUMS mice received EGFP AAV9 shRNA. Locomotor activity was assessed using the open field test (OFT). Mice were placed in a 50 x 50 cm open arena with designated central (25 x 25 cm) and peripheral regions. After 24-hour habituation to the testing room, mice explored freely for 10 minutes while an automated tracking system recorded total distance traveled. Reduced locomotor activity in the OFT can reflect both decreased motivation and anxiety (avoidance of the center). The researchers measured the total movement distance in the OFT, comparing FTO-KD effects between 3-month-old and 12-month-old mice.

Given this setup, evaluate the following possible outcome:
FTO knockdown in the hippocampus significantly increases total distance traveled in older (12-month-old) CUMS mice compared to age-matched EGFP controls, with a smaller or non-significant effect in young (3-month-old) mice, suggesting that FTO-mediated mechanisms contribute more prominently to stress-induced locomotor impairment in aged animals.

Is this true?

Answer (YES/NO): NO